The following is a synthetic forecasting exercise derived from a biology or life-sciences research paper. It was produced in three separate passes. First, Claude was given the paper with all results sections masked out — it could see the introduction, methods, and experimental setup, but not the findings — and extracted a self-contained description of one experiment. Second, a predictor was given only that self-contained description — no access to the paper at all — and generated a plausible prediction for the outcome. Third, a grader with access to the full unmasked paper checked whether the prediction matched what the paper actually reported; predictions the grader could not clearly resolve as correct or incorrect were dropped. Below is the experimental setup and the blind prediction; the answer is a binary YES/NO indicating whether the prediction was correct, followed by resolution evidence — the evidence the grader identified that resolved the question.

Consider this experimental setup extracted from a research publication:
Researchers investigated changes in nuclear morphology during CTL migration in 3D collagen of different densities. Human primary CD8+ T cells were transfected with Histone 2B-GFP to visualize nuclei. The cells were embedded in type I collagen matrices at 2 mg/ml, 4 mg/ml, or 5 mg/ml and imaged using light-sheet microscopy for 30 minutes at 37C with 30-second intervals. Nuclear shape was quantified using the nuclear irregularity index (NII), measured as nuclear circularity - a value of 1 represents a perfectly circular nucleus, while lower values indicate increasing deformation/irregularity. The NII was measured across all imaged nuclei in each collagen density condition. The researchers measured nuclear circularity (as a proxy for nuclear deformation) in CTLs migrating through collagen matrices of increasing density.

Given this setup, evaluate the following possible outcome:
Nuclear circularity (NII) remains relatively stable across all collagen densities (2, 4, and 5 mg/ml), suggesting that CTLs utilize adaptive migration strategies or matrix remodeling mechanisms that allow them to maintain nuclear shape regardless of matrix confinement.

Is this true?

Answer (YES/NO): NO